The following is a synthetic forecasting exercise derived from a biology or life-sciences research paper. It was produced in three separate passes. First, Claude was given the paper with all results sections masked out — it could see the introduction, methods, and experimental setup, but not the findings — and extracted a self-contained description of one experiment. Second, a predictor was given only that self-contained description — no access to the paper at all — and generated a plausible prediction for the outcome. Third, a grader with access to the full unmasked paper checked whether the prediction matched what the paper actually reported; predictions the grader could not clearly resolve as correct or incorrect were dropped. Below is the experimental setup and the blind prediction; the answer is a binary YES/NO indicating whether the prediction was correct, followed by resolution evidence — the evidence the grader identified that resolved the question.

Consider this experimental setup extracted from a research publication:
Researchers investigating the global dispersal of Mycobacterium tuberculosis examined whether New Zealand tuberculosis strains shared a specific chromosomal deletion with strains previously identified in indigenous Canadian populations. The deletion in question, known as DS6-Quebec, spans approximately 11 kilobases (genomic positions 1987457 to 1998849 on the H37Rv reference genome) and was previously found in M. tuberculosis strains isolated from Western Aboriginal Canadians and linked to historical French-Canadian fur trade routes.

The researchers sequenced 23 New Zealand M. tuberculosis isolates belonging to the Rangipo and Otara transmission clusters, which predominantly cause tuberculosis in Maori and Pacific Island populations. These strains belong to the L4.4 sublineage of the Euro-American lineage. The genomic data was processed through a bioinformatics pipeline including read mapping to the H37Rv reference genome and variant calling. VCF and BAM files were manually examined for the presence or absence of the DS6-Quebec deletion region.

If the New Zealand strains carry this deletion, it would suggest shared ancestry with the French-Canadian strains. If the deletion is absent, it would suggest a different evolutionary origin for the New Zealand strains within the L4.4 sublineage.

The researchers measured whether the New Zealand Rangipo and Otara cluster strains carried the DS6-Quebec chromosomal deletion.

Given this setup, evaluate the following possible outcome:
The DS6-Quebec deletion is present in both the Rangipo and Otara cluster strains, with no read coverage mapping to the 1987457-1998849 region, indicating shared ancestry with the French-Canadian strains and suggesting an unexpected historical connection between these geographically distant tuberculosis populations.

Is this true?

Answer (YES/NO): YES